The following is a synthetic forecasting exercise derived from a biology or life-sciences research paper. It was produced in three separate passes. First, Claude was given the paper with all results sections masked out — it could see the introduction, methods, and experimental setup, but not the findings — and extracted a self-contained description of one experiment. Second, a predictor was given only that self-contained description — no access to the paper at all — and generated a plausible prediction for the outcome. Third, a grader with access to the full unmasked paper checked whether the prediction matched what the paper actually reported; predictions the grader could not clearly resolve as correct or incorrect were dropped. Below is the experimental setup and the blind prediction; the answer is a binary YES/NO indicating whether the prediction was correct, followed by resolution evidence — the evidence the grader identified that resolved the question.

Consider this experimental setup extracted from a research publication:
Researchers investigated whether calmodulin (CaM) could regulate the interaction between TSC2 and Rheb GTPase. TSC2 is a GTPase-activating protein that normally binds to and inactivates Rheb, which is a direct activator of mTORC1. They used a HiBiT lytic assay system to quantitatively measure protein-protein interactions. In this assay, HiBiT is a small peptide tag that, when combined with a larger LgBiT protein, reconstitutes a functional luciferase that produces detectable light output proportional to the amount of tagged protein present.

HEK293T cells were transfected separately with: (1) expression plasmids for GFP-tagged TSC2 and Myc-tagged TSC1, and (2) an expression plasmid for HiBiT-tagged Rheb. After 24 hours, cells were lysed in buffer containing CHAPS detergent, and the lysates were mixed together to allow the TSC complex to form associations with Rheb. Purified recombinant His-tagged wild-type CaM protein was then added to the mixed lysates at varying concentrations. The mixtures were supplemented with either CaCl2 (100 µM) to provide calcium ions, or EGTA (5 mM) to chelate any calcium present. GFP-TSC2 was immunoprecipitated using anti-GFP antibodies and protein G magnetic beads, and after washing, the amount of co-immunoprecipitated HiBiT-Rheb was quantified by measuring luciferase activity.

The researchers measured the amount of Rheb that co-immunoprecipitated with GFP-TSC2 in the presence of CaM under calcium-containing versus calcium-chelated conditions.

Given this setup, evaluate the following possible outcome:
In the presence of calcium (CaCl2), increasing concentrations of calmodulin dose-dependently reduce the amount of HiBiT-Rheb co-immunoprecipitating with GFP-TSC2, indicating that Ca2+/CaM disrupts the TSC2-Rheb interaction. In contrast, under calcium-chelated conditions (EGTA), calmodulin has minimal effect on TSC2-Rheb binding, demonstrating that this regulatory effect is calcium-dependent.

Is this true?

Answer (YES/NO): YES